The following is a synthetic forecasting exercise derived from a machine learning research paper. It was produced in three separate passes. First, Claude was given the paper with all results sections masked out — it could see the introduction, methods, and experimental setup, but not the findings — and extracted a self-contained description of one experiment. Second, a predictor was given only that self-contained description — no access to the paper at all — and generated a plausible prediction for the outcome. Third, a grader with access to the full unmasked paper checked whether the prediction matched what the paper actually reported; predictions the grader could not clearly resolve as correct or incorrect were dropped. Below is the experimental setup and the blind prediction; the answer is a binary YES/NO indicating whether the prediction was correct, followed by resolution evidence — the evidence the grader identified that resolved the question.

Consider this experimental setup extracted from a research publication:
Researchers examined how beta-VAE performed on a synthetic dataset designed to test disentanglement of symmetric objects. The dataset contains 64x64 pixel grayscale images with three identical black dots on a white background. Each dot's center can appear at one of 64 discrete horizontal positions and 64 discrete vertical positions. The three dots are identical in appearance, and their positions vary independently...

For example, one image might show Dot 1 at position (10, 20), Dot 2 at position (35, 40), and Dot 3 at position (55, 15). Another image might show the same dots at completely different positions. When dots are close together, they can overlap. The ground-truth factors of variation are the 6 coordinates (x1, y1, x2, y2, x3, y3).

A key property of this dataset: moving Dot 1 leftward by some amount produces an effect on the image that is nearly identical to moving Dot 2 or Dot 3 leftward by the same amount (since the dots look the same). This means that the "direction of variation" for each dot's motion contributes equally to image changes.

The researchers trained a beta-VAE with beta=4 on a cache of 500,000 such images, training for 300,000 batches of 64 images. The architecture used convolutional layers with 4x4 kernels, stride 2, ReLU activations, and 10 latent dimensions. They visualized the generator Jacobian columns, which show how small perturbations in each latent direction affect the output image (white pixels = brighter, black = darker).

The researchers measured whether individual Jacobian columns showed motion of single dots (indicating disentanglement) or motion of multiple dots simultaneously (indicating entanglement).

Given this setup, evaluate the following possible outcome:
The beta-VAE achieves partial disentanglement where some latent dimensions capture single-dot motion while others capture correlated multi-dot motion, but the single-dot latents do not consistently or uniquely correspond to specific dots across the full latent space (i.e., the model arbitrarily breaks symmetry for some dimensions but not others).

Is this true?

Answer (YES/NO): NO